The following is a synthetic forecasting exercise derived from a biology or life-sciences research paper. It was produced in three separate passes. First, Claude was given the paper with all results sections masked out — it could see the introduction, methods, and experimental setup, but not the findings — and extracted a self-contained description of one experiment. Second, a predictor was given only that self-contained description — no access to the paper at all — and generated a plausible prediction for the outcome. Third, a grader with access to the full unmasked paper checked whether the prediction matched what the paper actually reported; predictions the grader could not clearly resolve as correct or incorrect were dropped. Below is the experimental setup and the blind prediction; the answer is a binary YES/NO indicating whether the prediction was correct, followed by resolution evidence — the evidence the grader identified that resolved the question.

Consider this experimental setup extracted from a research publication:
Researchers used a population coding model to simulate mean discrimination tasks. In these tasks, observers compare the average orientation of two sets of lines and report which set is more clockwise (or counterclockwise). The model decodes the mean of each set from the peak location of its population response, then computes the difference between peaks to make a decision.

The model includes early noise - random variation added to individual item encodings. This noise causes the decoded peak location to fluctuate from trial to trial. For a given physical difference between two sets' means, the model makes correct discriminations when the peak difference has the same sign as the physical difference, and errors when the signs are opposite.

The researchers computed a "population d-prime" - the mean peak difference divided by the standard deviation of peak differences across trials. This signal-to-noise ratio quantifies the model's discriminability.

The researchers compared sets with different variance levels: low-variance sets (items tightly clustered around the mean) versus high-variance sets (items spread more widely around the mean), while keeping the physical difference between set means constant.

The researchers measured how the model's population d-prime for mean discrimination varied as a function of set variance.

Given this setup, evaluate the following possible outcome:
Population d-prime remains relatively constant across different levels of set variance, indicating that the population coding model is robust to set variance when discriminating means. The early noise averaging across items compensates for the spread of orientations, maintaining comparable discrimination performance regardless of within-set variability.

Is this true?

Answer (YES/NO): NO